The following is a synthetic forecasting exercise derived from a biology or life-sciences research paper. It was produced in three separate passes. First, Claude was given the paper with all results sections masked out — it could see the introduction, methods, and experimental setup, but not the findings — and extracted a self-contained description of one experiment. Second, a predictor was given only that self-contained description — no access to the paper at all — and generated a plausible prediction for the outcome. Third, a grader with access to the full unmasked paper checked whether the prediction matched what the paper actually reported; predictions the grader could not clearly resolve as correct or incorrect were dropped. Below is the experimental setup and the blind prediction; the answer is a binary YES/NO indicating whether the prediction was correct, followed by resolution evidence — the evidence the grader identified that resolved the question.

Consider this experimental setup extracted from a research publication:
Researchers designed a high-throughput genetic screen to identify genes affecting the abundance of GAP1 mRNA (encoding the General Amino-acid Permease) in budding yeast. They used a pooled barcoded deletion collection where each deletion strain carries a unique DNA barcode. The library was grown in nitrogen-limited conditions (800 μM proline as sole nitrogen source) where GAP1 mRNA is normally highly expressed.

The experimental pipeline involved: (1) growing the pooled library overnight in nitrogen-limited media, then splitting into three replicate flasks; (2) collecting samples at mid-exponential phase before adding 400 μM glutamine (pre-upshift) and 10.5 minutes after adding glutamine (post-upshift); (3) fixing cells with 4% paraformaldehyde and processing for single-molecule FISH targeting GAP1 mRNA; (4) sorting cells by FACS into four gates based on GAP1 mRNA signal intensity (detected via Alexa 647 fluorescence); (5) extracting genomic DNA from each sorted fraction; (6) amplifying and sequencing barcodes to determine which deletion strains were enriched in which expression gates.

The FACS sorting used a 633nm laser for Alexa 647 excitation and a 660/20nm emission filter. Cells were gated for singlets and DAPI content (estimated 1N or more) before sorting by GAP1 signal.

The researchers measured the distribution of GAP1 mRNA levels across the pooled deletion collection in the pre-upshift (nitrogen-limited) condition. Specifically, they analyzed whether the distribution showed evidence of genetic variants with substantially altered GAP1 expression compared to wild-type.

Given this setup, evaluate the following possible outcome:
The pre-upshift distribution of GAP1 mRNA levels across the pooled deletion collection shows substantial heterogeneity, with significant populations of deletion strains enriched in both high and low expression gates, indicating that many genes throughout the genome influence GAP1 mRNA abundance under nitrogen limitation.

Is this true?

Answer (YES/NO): NO